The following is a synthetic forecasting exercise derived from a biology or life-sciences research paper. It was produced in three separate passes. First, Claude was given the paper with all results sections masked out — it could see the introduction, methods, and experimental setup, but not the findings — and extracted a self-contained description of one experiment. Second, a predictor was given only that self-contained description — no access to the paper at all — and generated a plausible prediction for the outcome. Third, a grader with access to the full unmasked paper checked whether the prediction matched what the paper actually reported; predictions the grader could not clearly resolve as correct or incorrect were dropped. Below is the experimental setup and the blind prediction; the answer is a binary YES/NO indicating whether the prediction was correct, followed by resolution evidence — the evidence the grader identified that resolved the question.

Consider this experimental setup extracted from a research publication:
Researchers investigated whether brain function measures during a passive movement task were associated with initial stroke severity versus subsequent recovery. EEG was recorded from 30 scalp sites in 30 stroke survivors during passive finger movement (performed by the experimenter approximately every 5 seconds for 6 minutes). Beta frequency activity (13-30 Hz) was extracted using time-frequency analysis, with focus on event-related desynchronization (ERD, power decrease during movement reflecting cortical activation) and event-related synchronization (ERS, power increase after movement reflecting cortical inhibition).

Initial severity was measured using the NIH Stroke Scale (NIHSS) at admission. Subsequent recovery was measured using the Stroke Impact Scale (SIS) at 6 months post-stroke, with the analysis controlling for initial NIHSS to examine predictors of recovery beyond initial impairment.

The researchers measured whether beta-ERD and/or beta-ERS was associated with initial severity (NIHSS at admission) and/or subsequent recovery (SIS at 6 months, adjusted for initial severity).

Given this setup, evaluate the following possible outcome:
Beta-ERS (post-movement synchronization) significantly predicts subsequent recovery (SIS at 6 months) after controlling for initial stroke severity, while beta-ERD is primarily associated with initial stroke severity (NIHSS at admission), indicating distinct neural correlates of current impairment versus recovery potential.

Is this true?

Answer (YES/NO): NO